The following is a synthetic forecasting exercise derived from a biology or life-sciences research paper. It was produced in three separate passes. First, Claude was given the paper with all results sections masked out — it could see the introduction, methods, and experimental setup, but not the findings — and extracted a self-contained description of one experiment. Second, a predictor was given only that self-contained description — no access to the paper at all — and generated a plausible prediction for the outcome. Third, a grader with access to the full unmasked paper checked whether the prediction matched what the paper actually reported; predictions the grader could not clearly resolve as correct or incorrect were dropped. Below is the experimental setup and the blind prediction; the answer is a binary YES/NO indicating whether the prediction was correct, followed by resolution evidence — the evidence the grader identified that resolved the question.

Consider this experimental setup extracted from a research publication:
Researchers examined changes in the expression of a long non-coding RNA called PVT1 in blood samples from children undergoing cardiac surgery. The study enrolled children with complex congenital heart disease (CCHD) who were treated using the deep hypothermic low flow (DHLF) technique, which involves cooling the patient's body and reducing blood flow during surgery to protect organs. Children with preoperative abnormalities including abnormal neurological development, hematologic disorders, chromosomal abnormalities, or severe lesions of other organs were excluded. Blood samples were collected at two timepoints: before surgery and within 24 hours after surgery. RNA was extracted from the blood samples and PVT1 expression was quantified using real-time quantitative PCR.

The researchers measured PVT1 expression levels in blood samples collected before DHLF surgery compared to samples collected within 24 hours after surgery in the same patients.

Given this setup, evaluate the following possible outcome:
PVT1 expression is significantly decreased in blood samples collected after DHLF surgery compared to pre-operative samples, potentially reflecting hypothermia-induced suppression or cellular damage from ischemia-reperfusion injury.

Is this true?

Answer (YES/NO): YES